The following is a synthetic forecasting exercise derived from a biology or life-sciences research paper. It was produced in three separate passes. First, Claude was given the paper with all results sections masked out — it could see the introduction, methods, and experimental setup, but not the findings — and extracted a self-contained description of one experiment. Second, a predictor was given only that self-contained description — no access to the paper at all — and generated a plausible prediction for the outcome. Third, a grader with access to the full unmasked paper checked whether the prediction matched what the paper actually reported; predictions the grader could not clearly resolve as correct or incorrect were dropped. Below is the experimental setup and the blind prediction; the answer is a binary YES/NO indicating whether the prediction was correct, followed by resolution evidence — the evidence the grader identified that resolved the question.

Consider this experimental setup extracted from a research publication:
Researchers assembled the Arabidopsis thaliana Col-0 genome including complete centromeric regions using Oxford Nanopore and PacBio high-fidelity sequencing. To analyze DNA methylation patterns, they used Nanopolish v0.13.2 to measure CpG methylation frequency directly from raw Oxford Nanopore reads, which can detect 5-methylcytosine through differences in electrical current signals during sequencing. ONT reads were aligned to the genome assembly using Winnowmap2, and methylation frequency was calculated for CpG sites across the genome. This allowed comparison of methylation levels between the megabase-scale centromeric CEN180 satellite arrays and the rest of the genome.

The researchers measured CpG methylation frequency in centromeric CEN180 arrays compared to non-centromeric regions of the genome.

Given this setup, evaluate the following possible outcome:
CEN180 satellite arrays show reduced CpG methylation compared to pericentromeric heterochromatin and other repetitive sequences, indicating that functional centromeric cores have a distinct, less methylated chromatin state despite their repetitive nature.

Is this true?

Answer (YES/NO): YES